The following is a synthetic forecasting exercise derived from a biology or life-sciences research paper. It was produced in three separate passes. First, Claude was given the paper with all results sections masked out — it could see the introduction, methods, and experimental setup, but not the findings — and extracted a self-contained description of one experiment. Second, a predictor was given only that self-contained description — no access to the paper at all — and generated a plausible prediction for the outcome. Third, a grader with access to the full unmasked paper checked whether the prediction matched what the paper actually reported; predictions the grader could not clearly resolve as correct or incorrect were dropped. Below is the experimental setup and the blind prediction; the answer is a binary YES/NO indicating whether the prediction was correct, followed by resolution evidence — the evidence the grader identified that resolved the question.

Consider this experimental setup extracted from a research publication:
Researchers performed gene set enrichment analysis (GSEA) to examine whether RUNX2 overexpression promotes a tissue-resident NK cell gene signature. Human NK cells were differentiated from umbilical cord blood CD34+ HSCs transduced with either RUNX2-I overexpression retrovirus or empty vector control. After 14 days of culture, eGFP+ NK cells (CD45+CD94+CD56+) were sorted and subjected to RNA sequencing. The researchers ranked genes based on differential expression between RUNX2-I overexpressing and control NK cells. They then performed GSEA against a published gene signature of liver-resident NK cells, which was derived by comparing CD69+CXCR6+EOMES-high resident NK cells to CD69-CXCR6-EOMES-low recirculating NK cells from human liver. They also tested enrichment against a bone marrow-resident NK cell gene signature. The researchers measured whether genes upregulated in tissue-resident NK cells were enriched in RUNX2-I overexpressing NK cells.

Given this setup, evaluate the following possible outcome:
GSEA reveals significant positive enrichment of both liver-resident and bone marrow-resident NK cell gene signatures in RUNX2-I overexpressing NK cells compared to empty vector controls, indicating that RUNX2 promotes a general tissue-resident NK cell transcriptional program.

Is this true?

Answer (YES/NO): YES